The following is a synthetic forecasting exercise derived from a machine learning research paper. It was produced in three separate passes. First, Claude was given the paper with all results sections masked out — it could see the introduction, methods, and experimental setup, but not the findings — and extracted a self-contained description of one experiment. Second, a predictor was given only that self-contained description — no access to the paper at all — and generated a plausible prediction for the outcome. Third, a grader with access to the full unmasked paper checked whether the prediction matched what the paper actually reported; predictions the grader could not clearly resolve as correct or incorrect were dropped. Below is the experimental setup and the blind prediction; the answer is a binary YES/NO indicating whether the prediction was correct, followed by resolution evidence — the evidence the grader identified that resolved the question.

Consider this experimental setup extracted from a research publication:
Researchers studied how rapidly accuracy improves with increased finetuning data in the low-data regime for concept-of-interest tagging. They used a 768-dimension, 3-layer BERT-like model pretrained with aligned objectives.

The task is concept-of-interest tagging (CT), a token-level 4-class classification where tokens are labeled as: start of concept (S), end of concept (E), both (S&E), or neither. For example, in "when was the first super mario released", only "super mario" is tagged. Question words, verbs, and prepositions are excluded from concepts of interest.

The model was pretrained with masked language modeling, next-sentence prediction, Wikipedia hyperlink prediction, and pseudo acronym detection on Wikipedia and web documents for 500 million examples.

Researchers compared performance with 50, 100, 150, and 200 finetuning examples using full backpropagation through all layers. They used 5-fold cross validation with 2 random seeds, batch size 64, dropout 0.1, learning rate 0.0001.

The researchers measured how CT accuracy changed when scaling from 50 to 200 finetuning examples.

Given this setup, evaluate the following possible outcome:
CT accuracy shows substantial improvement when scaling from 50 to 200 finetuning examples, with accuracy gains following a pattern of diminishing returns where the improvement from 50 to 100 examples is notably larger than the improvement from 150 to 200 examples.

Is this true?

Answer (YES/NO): YES